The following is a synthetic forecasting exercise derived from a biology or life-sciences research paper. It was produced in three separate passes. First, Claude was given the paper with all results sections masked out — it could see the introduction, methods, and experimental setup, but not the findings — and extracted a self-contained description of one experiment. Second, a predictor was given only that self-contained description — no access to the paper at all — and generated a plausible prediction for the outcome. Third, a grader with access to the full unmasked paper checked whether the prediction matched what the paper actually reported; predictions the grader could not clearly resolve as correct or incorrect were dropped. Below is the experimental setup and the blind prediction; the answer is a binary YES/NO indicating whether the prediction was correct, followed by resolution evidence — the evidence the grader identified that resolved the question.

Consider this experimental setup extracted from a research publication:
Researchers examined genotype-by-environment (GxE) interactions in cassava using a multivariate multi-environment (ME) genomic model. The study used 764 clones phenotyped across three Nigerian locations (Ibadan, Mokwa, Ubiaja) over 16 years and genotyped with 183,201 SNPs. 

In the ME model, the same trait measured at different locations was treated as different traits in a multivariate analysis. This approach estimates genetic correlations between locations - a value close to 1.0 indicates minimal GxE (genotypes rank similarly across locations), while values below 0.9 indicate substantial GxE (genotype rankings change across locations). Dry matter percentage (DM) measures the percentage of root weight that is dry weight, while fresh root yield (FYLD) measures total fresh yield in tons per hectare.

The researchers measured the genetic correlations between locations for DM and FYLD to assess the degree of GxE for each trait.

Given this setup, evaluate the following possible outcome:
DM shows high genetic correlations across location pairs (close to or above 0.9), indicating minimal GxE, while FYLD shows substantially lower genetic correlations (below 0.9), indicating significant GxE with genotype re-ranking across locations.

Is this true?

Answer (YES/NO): YES